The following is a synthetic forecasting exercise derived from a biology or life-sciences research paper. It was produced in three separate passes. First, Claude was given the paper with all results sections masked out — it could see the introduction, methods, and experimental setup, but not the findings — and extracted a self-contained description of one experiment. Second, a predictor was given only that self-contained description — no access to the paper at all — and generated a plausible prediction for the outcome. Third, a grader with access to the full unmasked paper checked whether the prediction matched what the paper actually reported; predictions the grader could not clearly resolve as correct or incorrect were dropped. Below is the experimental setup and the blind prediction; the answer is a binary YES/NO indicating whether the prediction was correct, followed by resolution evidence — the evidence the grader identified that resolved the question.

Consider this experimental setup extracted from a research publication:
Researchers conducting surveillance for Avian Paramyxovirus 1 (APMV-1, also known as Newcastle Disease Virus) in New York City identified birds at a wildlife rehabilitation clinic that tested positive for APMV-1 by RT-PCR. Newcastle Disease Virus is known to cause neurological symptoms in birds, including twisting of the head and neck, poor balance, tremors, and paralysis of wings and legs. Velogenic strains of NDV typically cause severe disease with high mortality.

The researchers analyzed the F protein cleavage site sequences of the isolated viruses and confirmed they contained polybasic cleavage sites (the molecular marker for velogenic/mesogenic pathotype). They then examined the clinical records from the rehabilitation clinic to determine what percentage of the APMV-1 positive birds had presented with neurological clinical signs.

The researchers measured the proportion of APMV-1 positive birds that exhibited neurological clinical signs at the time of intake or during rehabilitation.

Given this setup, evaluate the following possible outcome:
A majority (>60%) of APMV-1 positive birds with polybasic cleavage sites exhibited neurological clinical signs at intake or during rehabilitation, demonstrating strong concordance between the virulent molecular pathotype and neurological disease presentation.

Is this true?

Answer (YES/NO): NO